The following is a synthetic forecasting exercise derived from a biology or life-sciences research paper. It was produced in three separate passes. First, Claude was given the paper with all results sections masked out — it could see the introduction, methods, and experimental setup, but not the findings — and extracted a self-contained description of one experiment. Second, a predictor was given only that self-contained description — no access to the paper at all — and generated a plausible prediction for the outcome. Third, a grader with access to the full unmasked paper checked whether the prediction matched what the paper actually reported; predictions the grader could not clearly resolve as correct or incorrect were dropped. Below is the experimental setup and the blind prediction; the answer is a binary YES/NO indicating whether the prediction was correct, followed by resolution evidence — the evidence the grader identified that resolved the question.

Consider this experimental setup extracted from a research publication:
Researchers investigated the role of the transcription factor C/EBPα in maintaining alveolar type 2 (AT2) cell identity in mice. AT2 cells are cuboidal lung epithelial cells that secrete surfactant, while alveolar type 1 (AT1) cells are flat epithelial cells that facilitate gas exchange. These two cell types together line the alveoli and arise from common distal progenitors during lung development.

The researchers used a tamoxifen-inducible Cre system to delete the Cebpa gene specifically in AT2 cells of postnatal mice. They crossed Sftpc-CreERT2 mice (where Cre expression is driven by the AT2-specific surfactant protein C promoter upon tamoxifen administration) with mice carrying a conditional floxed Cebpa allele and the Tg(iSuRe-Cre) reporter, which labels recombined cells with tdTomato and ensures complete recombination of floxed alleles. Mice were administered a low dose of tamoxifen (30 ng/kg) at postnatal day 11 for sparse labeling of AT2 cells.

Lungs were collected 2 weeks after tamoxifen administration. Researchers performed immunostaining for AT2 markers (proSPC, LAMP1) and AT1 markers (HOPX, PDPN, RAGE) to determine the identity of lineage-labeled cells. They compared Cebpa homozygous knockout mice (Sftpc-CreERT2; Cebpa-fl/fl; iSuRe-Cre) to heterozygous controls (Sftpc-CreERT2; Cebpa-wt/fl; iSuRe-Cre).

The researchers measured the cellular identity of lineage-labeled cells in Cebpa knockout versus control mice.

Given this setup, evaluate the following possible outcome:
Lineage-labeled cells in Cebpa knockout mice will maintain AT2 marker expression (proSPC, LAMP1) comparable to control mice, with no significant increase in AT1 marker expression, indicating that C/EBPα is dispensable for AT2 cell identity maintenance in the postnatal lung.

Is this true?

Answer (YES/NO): NO